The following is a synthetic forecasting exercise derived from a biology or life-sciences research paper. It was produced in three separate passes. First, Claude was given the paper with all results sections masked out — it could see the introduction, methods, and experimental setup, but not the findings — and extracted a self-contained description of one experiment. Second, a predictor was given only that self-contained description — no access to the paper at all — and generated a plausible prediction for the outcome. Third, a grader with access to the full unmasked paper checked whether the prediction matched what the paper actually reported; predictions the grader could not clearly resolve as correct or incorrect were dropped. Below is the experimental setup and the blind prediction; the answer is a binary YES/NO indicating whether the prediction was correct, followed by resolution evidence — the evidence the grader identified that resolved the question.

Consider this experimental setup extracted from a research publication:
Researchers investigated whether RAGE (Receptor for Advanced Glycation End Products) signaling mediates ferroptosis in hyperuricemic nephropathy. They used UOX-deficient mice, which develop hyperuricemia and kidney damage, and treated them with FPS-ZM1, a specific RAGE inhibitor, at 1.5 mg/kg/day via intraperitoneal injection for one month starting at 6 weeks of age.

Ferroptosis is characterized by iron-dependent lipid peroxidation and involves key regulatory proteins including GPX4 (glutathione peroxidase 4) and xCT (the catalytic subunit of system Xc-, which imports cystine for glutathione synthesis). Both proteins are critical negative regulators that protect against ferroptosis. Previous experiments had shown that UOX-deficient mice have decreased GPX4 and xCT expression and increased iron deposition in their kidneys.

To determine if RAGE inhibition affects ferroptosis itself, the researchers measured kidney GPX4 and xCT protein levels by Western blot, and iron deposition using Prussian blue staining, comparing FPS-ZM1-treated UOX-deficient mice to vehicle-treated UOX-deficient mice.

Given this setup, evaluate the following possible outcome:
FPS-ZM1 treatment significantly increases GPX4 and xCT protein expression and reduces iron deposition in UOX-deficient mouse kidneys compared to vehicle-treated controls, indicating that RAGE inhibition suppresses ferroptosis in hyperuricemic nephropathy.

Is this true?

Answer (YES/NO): NO